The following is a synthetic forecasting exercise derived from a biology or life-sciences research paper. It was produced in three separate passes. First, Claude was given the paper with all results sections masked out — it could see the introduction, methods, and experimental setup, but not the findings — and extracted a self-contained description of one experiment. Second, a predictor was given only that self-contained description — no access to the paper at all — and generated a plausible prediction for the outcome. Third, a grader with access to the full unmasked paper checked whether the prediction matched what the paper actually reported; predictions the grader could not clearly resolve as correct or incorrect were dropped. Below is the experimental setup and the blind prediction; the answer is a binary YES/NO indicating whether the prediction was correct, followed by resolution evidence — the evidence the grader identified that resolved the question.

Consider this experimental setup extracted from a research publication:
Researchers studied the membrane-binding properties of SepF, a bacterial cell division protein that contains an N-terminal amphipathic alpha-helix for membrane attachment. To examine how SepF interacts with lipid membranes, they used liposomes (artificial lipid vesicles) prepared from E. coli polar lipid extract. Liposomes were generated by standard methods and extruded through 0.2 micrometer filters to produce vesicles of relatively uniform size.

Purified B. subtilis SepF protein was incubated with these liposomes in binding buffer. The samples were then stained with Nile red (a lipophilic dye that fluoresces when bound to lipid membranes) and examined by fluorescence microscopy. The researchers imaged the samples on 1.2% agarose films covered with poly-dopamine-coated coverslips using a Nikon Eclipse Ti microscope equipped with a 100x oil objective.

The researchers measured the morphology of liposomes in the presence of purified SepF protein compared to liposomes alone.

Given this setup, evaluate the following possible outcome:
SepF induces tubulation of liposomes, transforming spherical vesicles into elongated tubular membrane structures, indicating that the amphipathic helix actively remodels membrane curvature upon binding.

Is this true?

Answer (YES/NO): NO